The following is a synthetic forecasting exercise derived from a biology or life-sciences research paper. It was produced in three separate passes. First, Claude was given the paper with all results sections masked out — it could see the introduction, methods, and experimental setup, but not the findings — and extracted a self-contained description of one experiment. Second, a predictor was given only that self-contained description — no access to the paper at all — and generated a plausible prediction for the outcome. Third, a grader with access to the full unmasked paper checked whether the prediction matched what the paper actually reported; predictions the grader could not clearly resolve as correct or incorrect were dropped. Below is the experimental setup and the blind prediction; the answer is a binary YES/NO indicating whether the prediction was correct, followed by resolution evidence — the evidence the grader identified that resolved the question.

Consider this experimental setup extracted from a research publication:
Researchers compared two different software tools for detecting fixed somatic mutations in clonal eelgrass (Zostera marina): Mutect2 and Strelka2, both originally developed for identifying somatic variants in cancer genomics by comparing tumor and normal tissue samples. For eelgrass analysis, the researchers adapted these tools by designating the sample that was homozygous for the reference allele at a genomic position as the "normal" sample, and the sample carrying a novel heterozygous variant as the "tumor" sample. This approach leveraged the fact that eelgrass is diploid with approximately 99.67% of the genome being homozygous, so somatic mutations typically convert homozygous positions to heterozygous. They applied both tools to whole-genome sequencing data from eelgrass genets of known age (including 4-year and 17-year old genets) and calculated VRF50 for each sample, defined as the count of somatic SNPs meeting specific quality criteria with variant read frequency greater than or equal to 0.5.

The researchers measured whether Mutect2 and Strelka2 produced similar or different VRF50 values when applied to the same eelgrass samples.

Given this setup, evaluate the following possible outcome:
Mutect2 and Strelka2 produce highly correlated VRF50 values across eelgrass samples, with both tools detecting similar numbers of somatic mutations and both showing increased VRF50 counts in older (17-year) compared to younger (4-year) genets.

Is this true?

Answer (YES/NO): YES